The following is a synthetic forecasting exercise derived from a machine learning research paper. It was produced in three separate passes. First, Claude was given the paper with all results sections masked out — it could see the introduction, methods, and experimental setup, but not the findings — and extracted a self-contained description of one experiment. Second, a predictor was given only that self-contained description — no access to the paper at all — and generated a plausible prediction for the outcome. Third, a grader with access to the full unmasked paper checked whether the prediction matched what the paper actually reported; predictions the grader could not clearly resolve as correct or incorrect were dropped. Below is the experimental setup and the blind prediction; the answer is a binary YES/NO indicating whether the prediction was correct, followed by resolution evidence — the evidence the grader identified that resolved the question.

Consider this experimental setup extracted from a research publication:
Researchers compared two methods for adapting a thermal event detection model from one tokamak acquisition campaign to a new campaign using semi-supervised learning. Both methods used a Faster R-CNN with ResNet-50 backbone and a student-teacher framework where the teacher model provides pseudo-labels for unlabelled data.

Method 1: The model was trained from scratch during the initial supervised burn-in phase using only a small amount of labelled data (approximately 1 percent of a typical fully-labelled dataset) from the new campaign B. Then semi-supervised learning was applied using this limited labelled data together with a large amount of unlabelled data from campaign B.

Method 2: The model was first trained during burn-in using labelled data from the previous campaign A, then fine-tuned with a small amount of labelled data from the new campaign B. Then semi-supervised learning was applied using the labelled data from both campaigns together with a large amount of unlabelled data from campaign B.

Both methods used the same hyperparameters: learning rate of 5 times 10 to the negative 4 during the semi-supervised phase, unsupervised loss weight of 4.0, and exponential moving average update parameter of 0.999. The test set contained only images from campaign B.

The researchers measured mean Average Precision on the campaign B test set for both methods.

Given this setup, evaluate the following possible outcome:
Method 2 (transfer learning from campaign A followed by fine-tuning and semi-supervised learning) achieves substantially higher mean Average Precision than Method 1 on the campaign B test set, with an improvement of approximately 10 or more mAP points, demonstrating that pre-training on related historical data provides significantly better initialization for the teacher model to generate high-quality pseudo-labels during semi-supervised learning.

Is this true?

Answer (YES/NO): NO